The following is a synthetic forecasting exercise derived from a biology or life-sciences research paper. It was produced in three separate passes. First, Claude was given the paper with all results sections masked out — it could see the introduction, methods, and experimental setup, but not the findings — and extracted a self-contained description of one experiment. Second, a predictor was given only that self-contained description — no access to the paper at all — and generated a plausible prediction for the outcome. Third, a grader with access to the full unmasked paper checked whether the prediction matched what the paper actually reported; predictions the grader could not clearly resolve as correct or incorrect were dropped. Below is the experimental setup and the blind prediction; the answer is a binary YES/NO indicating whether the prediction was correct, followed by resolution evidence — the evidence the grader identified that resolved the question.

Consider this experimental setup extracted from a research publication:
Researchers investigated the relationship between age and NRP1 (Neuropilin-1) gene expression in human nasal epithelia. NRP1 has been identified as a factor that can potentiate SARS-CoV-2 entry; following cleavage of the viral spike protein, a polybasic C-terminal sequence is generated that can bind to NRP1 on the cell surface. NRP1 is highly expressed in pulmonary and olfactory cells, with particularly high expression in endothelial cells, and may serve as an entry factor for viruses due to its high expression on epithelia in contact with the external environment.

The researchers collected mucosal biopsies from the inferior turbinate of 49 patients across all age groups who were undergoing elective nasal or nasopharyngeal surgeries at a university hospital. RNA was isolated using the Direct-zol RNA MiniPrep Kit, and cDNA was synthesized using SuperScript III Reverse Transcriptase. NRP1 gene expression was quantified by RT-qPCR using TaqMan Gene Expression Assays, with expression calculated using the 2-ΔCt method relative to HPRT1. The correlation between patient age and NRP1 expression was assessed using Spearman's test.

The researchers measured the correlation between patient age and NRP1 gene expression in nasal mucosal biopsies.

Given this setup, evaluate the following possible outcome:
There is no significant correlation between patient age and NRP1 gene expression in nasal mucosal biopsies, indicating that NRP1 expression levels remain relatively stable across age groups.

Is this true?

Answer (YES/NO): YES